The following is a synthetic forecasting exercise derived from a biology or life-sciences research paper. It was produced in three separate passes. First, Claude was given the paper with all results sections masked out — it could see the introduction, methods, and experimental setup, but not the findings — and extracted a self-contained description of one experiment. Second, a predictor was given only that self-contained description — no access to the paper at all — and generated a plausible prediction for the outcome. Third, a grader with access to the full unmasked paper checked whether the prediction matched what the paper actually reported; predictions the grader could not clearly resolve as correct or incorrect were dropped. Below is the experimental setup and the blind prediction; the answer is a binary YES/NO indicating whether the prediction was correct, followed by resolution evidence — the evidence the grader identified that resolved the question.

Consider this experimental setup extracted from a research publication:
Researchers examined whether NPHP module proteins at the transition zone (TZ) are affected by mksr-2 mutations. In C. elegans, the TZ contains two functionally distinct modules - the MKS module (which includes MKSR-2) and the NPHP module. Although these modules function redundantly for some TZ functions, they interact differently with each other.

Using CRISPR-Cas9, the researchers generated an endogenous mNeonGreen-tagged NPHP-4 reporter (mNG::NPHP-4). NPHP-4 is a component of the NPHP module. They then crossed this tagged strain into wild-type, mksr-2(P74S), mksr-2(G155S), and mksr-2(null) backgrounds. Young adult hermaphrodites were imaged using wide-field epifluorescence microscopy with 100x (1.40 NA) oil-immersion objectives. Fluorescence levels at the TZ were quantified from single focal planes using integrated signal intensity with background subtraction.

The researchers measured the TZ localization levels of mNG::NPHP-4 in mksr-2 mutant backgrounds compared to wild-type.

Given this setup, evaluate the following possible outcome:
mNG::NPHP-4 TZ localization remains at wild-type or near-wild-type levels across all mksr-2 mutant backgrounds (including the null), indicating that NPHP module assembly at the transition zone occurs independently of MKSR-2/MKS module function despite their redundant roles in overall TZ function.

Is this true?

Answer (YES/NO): YES